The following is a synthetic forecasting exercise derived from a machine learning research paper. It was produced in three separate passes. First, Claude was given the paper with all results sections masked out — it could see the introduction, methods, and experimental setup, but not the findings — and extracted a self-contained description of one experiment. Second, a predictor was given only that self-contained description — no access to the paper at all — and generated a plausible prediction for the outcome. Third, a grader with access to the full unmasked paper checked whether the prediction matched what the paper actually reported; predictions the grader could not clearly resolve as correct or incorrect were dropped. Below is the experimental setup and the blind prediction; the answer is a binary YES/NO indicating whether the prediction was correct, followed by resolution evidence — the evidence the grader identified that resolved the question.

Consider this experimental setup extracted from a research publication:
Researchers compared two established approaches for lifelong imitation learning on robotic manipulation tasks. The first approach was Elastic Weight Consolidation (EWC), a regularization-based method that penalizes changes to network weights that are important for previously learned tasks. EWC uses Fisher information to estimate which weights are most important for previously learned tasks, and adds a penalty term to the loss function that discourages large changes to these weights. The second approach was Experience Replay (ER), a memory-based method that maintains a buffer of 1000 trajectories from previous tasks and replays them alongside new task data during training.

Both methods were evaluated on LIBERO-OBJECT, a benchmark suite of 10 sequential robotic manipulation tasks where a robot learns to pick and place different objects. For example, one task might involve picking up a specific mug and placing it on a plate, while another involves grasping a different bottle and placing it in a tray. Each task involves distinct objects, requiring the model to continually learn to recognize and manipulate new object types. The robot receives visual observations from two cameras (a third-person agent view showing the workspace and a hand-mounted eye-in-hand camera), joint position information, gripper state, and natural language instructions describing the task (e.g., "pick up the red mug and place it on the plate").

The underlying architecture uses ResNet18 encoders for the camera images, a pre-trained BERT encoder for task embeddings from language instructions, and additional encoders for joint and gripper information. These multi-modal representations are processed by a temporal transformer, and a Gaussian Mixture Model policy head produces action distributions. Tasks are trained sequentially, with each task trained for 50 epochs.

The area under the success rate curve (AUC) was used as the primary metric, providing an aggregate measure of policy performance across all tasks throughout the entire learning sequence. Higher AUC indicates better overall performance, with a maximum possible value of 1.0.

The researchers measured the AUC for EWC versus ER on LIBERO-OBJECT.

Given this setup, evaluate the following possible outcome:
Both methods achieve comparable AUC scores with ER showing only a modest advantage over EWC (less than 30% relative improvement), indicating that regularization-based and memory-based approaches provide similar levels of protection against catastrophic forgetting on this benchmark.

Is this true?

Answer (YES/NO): NO